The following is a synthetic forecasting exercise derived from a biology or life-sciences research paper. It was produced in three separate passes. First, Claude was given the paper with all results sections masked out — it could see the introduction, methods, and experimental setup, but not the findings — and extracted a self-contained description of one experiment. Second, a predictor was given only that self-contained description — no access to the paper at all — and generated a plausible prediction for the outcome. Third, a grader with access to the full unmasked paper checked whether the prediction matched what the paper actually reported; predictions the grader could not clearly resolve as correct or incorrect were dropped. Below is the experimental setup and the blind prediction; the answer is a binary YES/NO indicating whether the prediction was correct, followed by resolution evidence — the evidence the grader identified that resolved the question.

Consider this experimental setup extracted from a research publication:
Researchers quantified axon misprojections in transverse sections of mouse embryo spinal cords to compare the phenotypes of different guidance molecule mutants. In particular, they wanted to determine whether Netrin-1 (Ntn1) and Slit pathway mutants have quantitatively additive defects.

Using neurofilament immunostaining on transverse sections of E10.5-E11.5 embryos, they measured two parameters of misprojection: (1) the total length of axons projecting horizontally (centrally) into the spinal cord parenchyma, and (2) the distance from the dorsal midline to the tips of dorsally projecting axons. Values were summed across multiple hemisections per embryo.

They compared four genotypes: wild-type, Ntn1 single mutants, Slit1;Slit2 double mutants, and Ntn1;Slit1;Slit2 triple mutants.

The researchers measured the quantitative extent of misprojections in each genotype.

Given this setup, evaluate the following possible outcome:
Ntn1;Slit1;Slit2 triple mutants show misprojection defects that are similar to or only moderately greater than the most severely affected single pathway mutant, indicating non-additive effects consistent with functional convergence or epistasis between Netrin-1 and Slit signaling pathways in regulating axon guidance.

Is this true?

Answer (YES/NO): NO